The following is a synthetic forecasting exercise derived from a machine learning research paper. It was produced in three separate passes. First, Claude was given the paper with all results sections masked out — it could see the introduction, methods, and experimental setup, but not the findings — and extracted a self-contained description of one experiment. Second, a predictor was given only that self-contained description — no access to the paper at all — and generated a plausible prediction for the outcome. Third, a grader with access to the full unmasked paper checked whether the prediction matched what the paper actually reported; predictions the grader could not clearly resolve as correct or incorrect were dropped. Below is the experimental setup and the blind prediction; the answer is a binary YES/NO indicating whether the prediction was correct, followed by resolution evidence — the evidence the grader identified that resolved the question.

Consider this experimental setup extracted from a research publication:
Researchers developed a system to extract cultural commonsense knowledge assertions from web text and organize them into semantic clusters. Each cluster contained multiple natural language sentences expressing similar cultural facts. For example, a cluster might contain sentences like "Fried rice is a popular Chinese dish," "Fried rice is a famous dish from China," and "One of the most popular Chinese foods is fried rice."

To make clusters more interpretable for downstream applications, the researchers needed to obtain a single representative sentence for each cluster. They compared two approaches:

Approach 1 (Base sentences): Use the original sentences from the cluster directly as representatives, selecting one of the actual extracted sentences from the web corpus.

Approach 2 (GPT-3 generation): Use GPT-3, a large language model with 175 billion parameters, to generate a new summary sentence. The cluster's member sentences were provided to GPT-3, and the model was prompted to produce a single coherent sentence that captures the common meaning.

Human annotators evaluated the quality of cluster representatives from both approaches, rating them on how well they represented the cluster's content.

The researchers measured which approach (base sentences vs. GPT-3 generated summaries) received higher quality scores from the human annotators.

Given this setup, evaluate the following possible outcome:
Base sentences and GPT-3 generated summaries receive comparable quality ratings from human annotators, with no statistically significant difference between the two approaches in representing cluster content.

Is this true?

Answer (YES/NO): NO